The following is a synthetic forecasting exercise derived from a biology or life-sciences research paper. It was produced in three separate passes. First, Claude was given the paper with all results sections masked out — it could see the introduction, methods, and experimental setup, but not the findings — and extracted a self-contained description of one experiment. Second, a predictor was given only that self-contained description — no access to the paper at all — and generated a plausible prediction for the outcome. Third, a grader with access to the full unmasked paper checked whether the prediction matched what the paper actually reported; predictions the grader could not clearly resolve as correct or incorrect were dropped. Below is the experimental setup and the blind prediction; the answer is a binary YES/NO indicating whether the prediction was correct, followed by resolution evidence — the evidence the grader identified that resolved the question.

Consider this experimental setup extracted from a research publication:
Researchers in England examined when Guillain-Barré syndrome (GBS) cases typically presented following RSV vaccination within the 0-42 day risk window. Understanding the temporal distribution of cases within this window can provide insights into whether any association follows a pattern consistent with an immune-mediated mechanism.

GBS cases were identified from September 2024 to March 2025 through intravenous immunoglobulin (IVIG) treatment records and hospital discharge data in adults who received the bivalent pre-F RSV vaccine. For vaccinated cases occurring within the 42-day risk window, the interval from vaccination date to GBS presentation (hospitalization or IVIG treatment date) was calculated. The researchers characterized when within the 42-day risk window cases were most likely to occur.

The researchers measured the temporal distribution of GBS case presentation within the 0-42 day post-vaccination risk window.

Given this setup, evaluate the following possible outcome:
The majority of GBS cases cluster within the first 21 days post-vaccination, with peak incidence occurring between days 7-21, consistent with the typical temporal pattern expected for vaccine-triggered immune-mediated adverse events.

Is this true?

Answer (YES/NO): YES